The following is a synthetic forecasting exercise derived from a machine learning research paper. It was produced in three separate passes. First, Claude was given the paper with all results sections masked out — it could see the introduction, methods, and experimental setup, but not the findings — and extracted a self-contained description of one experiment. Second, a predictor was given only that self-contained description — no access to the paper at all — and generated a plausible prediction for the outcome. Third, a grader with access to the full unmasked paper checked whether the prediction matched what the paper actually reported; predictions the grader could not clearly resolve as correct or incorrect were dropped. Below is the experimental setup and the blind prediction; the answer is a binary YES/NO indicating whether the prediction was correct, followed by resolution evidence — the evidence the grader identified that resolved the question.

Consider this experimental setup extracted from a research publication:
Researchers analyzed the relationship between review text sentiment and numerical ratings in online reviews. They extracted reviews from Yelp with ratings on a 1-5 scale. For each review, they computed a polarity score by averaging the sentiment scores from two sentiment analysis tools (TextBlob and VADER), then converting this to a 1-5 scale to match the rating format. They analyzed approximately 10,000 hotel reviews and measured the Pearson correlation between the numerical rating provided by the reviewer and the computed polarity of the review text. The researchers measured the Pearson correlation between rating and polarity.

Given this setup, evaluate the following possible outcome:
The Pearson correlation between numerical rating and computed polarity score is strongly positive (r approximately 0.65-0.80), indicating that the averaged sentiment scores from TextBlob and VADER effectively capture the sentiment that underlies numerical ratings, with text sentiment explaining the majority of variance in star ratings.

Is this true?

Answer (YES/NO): NO